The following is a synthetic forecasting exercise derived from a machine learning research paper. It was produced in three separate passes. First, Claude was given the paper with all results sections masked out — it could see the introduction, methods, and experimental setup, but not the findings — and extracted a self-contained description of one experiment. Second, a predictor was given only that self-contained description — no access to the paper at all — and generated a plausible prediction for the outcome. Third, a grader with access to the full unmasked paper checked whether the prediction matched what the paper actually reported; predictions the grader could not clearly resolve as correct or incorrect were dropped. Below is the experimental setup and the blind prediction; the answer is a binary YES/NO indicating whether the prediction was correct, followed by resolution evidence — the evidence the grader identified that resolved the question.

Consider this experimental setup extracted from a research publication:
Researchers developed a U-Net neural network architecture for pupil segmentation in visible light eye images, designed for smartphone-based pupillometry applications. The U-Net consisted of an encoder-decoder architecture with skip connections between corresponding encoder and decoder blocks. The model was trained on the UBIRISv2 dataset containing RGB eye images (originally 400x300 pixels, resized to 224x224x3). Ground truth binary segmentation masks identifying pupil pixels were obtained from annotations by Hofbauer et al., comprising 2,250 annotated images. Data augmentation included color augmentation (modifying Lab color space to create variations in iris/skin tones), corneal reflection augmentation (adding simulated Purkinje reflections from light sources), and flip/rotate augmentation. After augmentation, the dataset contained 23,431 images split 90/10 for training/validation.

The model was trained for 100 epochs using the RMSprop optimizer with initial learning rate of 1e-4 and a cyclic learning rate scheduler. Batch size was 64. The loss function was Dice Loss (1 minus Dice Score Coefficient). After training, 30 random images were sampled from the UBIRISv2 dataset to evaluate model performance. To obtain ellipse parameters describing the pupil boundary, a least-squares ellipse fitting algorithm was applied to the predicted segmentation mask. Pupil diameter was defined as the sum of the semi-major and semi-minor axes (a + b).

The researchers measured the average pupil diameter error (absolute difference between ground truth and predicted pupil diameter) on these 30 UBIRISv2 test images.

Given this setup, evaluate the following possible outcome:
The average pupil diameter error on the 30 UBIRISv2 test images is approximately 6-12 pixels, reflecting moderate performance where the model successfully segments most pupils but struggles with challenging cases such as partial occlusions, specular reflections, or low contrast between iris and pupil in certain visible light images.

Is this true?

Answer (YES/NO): NO